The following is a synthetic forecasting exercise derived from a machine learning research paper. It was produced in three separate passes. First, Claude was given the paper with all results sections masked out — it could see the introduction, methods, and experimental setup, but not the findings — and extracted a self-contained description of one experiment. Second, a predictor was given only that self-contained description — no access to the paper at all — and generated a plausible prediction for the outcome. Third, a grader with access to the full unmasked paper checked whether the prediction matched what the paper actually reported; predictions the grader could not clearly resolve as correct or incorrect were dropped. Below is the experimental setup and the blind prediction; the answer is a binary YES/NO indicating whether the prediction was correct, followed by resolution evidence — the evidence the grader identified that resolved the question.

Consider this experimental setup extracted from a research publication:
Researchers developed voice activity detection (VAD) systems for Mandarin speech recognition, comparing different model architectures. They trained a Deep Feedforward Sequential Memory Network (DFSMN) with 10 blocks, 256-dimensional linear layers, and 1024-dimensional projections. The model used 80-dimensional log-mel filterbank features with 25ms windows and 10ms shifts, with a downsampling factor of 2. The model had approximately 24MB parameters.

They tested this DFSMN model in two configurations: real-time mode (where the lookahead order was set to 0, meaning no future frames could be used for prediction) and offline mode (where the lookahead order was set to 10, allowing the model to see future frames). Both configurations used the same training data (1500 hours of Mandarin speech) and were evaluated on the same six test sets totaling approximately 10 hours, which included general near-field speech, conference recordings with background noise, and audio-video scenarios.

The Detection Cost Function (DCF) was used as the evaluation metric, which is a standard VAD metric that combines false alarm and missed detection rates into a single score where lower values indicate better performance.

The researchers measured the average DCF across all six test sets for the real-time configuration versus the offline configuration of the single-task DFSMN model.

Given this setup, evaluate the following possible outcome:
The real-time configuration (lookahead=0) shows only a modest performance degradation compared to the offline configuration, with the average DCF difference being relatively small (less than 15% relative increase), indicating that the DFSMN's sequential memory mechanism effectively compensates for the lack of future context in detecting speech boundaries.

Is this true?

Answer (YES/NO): NO